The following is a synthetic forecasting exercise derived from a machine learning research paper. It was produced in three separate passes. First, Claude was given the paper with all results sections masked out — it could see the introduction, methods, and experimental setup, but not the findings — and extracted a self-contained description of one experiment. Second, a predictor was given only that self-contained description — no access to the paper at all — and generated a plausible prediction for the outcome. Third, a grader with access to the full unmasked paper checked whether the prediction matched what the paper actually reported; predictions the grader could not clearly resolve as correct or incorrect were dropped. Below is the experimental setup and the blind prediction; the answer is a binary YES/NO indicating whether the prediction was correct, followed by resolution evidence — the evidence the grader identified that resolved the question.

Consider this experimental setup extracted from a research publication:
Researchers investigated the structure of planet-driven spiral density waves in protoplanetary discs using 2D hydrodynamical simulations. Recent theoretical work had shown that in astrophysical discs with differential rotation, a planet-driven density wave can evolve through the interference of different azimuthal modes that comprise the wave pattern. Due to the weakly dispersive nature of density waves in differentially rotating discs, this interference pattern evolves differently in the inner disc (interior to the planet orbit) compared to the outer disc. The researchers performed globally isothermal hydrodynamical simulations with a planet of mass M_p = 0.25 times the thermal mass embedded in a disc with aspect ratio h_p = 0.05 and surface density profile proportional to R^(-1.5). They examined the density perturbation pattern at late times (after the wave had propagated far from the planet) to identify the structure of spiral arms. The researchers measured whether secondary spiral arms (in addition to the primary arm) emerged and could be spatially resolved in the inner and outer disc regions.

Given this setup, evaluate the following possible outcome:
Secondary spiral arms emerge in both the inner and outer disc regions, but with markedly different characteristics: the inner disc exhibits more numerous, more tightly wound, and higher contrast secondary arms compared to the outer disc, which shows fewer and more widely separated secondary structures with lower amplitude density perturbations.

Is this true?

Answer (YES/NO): NO